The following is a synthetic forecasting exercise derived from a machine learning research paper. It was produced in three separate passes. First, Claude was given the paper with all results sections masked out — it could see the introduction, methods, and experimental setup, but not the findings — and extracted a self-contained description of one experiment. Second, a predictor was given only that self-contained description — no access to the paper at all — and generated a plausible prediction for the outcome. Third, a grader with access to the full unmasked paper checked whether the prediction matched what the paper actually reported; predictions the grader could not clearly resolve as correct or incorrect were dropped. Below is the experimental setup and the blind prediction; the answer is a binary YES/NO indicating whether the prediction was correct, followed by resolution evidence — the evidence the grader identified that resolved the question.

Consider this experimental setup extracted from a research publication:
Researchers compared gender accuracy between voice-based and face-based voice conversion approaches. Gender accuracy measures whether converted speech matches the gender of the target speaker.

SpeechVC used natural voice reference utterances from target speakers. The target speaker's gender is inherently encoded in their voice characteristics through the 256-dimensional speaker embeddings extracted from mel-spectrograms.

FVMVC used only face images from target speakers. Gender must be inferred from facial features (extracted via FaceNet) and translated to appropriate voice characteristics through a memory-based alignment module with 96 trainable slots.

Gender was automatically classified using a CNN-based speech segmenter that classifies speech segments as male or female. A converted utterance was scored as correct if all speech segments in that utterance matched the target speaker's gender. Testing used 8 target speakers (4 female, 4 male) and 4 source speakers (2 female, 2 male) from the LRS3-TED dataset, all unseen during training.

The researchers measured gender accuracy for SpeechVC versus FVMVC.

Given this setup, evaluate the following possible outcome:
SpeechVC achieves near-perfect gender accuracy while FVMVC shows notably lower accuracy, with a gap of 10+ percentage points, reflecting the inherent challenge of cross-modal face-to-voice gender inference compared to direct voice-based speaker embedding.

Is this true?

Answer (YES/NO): NO